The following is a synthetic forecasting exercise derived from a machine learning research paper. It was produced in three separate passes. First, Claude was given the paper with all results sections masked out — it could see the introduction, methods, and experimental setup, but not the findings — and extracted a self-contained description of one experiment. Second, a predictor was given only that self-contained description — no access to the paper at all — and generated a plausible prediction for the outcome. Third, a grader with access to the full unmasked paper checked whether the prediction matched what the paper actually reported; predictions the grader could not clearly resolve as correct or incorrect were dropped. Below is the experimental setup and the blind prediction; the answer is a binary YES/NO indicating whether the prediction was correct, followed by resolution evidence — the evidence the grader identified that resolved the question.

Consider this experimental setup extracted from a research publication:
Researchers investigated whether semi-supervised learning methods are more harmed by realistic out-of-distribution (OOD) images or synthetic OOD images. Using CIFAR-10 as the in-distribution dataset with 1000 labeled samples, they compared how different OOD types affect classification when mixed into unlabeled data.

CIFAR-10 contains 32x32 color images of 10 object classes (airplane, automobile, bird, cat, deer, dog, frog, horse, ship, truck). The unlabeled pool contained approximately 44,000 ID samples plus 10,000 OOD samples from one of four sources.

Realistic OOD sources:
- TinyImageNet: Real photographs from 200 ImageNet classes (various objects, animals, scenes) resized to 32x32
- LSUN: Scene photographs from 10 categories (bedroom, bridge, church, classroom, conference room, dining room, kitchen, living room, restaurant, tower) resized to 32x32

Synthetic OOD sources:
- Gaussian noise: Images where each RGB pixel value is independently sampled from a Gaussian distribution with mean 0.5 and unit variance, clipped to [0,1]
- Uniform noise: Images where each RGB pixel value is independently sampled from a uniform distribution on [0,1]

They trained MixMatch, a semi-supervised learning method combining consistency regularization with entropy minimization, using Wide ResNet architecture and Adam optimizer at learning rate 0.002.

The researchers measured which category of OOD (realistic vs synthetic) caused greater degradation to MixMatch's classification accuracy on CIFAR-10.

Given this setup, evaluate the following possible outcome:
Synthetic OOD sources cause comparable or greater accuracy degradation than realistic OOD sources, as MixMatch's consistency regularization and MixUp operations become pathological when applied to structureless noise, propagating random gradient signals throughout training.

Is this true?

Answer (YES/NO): YES